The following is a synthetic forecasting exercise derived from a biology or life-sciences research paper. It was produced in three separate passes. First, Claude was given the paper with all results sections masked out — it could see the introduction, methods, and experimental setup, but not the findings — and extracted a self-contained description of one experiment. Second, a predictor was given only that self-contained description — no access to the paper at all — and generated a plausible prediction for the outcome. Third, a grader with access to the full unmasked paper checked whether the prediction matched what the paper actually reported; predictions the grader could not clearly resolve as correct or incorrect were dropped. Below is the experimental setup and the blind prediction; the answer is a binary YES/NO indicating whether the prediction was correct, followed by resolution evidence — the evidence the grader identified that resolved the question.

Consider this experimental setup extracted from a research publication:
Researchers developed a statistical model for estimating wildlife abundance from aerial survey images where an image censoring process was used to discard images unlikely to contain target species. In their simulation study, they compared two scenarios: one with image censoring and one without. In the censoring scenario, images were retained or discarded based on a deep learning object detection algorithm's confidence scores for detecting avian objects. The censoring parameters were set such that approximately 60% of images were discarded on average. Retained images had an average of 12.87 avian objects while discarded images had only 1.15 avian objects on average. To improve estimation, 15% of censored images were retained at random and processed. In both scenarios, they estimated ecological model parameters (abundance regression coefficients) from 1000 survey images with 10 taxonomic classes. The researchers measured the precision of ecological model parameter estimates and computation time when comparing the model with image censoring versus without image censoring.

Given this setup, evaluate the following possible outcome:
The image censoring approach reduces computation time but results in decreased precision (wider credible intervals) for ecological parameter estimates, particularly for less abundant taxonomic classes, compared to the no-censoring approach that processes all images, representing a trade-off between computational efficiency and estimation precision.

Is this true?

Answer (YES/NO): NO